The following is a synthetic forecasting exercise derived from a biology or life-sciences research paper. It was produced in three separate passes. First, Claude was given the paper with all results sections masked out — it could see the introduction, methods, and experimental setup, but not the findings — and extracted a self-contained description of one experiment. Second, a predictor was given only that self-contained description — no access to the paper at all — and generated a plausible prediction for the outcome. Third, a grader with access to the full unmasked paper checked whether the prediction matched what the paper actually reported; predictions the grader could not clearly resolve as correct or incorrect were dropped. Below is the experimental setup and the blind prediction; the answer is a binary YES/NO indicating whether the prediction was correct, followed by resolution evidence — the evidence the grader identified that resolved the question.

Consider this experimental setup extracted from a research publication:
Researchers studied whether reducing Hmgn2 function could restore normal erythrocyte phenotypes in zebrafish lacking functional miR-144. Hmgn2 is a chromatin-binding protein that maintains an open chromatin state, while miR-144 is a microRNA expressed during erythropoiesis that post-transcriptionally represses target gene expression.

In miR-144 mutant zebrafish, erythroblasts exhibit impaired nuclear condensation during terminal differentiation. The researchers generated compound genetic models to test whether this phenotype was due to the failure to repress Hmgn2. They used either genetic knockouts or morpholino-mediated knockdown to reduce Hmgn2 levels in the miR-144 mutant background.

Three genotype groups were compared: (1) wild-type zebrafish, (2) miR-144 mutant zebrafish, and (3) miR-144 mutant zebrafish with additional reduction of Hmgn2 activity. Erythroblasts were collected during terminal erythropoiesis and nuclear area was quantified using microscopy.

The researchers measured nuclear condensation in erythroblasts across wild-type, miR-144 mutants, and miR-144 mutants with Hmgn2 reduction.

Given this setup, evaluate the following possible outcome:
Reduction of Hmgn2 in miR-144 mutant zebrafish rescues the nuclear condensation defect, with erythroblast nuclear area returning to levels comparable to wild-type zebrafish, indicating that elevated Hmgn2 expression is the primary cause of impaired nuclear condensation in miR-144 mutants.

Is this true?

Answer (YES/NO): NO